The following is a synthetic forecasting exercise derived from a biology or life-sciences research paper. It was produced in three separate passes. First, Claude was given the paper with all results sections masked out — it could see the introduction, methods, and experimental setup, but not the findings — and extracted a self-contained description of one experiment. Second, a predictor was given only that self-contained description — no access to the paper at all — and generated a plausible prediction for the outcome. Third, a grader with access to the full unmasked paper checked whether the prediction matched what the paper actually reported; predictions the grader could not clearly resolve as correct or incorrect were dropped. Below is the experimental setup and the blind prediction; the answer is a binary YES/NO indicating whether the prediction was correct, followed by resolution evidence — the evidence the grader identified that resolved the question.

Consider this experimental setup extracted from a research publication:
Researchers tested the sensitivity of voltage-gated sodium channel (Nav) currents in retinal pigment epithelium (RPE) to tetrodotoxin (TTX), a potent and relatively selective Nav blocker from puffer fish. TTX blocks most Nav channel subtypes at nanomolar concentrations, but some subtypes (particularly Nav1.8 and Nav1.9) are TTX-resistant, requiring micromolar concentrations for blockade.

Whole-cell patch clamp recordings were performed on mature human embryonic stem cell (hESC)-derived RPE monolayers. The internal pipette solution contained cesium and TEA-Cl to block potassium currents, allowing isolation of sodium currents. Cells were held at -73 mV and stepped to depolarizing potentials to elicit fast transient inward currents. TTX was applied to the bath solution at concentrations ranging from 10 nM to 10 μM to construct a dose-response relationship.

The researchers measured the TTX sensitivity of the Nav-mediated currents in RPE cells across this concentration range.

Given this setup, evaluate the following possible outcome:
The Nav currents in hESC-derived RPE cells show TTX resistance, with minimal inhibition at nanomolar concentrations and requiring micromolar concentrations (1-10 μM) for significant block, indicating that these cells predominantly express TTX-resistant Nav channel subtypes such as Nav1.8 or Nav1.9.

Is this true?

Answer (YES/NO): YES